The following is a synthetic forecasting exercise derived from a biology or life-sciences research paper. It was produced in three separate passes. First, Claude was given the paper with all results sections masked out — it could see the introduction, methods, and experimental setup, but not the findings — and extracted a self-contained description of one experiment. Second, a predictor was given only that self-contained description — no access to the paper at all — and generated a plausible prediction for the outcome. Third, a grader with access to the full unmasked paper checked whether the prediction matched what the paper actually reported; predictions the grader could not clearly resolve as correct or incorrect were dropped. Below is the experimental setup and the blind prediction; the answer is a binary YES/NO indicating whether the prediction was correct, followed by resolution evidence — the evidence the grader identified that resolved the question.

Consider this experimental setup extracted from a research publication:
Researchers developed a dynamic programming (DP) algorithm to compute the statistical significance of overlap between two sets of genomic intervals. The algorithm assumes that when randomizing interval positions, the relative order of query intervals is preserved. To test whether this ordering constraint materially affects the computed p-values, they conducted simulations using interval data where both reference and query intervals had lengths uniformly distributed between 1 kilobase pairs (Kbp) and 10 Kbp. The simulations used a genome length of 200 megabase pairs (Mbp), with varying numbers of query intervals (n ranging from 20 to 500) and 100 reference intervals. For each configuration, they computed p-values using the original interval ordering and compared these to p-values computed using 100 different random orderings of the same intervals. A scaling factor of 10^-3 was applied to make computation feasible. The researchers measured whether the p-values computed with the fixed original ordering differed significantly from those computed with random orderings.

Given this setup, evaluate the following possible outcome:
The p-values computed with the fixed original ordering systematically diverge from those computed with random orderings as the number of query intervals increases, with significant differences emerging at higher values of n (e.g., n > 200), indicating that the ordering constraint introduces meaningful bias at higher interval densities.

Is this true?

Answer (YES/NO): NO